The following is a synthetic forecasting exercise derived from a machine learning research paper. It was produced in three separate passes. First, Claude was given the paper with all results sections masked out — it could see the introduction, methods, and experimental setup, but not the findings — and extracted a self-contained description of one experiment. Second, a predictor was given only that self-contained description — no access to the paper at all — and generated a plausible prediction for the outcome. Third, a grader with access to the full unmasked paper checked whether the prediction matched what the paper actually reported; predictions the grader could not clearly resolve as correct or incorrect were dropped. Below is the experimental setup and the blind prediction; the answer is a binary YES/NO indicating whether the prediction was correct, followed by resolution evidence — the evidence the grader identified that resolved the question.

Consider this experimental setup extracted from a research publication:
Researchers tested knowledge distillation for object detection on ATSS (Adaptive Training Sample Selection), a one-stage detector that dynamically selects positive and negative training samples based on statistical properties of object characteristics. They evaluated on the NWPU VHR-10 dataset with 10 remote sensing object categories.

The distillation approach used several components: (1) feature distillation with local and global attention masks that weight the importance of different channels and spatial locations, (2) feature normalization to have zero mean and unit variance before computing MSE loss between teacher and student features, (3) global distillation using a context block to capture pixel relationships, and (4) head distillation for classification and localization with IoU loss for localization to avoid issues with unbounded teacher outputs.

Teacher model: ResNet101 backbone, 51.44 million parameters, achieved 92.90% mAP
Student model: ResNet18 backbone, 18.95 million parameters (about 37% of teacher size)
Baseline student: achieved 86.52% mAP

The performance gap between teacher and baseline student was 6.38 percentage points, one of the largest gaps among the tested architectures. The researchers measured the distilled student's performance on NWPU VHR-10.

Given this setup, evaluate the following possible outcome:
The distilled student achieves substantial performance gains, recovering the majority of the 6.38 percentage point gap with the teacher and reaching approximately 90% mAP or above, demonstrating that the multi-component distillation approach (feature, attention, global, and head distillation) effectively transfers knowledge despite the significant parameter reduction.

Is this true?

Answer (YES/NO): YES